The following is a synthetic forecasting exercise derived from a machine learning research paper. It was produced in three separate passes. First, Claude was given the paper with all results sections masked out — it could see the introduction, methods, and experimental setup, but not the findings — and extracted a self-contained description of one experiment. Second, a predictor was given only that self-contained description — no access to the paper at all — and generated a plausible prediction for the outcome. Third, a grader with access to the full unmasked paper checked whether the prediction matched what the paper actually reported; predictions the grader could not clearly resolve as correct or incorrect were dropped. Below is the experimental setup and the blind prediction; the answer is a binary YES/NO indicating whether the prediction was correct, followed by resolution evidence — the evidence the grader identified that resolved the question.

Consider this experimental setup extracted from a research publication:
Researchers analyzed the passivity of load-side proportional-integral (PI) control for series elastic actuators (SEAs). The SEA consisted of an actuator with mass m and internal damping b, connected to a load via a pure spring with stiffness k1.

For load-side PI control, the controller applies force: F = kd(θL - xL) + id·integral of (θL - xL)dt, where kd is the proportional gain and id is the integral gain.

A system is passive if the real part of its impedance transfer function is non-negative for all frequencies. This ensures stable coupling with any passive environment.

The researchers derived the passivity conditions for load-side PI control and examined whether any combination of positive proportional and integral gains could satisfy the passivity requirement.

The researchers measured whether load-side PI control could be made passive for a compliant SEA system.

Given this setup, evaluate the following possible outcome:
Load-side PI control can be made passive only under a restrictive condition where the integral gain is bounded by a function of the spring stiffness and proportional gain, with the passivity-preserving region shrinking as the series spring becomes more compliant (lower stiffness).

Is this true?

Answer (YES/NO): NO